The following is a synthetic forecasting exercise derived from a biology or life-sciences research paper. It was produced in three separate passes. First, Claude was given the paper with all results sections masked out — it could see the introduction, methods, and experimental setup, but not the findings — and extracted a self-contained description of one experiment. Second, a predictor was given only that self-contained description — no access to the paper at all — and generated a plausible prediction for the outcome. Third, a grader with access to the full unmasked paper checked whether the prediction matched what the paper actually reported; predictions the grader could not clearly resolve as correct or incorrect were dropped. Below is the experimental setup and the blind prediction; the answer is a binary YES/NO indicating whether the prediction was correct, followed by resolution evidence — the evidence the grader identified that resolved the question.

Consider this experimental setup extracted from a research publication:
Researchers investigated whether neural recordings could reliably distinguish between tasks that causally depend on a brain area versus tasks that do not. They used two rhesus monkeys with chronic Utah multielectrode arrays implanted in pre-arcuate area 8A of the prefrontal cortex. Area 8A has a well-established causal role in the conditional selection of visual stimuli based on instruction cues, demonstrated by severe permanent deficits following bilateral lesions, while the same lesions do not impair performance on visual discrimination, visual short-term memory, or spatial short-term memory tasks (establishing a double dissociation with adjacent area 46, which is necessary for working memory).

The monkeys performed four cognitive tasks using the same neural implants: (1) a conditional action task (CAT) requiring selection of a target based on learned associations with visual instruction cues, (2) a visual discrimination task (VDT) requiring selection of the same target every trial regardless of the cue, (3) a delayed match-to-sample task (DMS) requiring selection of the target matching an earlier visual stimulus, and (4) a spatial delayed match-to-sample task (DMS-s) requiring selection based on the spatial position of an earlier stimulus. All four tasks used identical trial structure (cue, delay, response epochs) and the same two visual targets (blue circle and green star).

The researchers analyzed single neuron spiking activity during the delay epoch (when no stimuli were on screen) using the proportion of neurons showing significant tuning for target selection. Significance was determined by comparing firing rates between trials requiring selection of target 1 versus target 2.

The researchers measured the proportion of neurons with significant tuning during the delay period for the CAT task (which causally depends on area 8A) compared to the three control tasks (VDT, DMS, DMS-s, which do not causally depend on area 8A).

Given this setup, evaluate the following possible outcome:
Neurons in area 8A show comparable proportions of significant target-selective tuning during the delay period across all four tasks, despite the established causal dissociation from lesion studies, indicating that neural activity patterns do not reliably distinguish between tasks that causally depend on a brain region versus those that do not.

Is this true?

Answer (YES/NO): YES